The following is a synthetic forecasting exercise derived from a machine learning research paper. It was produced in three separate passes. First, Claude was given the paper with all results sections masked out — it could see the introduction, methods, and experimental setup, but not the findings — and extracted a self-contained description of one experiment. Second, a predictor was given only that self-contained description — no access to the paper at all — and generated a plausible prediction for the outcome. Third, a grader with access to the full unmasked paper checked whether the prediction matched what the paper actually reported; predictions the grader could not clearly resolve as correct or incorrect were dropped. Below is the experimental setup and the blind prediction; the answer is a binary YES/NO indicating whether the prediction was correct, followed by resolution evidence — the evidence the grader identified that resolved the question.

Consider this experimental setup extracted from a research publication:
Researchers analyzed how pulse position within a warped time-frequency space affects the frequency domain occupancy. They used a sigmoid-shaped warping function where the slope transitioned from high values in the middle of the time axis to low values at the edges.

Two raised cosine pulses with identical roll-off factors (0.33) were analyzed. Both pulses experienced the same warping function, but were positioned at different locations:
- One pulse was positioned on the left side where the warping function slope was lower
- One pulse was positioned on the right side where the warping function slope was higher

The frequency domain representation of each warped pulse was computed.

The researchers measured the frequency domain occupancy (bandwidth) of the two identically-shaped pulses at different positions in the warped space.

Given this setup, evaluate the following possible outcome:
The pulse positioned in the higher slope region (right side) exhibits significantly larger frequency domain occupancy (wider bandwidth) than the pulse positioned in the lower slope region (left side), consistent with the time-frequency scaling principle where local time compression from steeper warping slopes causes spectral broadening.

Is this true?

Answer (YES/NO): NO